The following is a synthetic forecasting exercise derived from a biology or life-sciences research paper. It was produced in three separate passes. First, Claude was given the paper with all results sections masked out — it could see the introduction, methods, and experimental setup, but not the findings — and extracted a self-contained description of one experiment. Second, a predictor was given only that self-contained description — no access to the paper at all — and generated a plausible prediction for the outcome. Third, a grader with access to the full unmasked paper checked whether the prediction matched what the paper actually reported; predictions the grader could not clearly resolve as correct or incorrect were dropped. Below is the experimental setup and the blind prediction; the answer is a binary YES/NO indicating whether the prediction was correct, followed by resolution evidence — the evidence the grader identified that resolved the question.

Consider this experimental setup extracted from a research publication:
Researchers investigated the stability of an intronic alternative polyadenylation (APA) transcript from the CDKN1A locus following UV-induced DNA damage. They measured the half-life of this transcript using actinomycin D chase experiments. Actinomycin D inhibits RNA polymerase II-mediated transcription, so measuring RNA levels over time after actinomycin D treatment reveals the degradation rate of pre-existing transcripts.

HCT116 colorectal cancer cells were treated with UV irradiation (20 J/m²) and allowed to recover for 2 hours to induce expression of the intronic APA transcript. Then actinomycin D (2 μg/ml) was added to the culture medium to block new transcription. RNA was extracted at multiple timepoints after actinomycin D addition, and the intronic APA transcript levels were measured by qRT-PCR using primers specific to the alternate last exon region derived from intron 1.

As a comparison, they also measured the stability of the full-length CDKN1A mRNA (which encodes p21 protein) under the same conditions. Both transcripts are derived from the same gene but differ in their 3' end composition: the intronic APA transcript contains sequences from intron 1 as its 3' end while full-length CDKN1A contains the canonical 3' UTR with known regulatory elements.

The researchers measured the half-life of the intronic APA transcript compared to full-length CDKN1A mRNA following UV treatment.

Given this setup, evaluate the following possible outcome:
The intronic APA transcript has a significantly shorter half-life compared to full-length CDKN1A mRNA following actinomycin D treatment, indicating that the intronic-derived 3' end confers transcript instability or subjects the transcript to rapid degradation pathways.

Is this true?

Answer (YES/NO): NO